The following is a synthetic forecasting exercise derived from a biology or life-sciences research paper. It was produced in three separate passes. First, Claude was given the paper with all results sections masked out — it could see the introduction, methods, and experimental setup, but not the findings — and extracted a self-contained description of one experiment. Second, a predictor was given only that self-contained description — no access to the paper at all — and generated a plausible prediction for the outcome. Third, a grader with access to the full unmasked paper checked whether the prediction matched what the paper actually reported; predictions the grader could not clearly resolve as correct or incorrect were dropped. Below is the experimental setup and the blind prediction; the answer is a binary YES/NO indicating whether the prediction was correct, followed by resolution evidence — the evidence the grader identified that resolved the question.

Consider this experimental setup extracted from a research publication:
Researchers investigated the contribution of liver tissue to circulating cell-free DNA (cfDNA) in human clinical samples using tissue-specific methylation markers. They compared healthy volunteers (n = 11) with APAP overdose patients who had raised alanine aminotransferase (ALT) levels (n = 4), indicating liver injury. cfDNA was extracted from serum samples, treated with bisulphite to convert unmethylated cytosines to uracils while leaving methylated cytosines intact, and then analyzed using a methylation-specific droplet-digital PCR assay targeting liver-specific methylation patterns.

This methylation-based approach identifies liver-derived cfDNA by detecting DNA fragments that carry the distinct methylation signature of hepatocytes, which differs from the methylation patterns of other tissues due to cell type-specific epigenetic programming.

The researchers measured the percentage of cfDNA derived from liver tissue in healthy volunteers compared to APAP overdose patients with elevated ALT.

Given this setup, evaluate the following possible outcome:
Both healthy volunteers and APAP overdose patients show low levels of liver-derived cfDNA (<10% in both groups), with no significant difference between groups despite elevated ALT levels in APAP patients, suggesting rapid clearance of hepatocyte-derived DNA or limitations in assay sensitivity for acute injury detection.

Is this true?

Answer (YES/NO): NO